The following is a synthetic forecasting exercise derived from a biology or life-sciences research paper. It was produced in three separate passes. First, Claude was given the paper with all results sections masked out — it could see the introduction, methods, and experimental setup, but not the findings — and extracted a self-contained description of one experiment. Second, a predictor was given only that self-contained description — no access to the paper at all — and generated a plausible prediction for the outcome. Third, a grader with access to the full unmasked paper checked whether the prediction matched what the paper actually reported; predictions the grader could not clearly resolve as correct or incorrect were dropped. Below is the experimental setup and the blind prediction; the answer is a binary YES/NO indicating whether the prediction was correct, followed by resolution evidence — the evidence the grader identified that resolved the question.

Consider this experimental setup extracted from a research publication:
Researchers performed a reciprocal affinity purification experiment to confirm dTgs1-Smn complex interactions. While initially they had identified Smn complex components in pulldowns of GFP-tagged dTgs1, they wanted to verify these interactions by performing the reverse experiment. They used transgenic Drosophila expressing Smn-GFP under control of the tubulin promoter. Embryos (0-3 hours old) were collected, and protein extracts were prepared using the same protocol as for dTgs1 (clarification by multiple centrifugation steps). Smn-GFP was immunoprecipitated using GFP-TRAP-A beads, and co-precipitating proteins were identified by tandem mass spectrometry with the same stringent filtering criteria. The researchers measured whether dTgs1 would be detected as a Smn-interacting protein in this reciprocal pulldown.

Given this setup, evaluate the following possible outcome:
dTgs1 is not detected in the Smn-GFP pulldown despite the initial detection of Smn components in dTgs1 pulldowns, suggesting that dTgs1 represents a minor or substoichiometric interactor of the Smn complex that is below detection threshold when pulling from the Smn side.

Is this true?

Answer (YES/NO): NO